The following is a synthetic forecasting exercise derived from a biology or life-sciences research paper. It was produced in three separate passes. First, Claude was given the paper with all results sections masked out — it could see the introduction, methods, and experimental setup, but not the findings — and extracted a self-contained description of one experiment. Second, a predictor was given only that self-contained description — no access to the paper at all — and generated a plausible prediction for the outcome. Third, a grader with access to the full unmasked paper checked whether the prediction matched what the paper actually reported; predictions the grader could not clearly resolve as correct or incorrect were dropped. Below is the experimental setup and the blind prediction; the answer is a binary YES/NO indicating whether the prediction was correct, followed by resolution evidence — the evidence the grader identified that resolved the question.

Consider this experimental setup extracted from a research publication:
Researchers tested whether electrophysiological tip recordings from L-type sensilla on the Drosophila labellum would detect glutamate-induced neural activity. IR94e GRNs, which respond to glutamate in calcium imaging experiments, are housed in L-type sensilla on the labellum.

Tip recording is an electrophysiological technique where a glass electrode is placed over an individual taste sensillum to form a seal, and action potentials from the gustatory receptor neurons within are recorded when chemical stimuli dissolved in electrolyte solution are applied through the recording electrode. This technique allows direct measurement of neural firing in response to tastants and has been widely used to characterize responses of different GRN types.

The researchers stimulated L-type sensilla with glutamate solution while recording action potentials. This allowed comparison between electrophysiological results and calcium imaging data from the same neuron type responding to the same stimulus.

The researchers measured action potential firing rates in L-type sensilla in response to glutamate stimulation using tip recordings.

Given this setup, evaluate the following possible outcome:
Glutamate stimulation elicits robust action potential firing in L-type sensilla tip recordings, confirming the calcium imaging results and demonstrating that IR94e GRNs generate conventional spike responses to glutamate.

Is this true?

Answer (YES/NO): NO